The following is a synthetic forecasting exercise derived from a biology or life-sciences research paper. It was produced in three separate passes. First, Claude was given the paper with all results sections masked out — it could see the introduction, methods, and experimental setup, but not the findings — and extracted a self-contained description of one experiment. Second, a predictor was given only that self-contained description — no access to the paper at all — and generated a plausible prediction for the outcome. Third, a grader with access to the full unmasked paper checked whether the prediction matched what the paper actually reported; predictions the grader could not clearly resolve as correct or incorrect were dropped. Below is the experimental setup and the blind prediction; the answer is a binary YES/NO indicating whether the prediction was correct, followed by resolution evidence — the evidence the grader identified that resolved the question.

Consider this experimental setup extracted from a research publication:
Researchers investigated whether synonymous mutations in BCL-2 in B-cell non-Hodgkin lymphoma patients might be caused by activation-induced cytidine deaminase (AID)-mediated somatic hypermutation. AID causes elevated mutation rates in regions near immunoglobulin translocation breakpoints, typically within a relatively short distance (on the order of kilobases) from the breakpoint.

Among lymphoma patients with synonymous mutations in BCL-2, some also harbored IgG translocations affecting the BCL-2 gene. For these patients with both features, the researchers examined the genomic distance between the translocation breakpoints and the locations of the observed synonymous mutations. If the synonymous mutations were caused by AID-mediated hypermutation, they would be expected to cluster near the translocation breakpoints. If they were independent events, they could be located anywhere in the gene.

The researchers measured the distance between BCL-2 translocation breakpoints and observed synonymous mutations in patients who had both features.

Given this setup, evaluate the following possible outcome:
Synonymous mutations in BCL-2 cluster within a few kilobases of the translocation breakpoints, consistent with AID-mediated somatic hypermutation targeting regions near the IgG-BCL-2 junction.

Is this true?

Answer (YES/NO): NO